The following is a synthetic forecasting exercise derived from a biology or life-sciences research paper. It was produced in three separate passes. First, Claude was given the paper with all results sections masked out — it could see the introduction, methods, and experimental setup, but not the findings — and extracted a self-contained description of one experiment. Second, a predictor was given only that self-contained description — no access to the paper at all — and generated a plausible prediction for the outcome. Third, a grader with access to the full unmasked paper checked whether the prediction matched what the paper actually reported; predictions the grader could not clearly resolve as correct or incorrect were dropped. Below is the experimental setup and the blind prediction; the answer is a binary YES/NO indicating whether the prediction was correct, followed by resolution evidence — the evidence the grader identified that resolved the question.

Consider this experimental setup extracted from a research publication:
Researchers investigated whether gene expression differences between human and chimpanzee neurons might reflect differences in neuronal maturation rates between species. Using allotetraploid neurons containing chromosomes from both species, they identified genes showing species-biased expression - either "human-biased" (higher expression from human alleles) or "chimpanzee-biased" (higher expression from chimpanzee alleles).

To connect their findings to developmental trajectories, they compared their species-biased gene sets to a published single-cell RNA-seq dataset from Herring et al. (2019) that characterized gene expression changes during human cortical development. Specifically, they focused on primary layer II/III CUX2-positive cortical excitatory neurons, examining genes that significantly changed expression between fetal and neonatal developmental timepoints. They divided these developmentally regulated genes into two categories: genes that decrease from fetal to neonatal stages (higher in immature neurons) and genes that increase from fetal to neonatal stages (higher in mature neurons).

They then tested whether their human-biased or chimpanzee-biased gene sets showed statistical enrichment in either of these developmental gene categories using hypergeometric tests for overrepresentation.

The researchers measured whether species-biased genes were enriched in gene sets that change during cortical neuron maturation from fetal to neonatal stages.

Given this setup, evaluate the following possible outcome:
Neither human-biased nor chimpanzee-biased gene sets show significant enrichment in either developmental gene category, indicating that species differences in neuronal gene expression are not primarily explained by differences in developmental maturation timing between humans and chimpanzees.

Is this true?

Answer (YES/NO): NO